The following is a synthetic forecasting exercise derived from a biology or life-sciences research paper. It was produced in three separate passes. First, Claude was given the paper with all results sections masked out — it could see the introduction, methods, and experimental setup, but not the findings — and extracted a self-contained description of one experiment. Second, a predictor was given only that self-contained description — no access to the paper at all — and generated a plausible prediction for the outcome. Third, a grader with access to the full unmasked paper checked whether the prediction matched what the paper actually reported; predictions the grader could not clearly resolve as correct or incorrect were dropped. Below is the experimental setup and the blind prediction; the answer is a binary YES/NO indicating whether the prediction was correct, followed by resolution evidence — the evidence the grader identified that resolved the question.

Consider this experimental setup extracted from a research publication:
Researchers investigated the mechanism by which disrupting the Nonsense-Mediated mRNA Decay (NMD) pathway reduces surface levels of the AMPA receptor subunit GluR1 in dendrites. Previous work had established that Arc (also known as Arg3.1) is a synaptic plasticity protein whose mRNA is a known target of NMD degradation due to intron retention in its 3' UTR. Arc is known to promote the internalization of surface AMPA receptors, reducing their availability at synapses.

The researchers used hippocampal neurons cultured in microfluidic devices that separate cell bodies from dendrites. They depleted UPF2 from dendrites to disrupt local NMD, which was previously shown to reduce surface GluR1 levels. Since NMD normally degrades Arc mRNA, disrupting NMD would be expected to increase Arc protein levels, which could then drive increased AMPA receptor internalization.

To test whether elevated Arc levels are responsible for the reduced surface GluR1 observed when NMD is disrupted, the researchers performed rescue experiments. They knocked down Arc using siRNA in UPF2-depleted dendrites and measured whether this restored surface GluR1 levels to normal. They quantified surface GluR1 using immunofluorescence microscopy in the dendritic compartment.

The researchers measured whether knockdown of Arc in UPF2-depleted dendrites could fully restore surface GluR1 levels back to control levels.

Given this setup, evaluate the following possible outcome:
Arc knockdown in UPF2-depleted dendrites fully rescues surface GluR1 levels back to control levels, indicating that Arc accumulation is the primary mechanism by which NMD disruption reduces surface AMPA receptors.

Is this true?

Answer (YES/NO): NO